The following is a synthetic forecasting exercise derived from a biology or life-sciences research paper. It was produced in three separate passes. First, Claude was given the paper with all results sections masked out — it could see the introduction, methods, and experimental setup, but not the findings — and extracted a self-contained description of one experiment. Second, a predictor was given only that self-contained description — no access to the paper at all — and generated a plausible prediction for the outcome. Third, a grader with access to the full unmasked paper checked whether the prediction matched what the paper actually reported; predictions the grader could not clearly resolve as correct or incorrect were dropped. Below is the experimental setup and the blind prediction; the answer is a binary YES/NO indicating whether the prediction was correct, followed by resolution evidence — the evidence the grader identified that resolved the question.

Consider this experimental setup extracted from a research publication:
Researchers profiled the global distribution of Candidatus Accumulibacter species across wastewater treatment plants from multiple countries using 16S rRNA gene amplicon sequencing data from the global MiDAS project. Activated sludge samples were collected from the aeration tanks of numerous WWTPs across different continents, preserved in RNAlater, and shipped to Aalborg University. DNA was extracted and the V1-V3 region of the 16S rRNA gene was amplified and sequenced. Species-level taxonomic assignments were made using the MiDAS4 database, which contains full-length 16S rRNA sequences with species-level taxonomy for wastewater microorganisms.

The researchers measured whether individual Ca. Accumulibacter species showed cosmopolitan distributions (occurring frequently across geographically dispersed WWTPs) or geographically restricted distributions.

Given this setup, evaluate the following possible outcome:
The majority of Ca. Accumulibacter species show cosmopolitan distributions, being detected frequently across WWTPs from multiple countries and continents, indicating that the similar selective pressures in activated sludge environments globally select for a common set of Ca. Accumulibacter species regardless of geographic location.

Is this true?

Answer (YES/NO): YES